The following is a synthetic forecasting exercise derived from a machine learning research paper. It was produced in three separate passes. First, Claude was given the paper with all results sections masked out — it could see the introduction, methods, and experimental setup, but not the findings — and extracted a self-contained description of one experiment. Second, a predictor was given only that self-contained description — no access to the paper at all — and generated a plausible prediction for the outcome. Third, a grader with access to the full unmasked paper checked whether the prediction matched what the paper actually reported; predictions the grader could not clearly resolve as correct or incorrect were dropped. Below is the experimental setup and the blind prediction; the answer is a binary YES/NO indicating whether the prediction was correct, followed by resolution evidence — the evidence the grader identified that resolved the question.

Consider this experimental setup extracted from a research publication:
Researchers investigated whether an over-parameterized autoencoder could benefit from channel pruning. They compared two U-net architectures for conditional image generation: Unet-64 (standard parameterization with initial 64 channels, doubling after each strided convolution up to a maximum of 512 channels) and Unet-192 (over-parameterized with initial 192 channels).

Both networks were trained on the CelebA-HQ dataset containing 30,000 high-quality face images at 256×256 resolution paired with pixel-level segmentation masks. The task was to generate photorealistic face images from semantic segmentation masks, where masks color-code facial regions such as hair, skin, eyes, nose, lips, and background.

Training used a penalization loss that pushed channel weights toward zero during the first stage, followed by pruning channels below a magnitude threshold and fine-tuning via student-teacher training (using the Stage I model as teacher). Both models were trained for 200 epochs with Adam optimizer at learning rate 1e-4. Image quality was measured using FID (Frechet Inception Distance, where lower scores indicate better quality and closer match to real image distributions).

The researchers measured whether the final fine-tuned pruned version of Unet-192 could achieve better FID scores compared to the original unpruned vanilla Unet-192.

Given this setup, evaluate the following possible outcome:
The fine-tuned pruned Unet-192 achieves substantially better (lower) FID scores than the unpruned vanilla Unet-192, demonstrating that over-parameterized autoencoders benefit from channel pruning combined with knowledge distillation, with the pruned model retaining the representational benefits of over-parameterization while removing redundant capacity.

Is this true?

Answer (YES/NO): NO